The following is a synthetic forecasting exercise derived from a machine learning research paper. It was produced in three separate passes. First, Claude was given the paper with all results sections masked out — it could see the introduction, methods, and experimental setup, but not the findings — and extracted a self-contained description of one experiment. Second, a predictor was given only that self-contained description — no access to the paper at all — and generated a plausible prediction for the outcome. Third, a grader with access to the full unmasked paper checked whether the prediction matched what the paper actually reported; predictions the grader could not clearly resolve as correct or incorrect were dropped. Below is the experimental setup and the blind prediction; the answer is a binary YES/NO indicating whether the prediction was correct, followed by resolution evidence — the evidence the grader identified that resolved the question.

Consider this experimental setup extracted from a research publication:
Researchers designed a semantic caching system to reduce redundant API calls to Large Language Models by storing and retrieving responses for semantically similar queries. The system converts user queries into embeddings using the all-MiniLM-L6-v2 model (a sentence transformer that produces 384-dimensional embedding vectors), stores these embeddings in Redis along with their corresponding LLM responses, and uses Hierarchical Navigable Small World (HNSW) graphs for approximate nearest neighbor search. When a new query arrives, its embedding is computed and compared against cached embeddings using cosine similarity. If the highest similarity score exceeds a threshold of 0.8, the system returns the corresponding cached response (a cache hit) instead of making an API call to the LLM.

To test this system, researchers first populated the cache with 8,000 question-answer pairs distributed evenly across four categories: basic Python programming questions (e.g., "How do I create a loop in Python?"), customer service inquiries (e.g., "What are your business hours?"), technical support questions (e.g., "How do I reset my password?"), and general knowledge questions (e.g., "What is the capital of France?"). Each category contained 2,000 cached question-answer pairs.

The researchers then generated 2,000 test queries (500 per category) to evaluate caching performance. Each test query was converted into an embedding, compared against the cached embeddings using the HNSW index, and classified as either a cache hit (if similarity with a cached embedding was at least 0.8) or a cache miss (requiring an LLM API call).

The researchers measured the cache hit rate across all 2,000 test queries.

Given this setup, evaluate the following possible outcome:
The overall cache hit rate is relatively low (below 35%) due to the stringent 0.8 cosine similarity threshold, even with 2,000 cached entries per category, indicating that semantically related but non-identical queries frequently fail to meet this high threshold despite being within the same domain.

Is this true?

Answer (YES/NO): NO